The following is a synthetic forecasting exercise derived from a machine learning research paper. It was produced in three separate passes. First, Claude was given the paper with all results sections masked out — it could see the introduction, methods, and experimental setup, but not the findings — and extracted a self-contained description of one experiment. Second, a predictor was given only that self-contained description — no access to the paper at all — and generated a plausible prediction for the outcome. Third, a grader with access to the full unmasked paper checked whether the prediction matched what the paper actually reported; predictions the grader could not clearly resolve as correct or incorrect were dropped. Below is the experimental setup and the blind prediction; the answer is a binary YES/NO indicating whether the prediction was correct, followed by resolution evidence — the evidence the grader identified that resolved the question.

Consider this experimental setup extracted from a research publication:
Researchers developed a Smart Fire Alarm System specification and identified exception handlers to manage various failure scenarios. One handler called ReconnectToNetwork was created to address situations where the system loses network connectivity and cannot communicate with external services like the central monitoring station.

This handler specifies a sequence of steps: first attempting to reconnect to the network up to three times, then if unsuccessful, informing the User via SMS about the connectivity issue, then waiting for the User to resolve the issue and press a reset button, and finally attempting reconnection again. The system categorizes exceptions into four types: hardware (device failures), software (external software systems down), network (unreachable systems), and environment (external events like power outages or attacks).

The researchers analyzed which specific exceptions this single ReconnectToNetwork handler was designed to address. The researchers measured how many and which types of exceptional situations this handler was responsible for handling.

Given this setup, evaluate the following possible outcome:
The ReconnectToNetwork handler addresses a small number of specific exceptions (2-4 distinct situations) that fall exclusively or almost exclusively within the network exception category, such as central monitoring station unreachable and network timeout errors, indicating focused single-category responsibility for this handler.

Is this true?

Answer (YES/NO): NO